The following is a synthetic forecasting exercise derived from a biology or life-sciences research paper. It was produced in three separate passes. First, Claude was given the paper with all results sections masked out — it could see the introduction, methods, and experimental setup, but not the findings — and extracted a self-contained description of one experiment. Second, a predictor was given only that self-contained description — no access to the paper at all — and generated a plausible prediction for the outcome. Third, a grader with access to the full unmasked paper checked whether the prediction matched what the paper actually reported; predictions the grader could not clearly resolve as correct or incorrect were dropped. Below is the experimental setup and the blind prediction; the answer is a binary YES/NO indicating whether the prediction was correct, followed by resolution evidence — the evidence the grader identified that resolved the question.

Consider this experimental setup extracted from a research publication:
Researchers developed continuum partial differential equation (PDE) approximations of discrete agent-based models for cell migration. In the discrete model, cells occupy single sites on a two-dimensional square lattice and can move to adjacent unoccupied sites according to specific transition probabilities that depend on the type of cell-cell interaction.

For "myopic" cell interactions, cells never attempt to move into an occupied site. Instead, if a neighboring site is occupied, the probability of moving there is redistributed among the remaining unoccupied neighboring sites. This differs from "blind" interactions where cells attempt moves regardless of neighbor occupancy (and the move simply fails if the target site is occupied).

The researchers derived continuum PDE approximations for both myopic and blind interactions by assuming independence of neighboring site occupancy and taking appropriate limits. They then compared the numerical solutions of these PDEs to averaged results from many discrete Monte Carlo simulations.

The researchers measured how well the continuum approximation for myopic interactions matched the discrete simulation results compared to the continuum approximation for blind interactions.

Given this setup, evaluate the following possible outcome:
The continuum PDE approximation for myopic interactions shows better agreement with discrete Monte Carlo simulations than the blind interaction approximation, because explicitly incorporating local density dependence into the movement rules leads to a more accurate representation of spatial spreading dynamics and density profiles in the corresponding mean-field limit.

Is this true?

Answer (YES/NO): NO